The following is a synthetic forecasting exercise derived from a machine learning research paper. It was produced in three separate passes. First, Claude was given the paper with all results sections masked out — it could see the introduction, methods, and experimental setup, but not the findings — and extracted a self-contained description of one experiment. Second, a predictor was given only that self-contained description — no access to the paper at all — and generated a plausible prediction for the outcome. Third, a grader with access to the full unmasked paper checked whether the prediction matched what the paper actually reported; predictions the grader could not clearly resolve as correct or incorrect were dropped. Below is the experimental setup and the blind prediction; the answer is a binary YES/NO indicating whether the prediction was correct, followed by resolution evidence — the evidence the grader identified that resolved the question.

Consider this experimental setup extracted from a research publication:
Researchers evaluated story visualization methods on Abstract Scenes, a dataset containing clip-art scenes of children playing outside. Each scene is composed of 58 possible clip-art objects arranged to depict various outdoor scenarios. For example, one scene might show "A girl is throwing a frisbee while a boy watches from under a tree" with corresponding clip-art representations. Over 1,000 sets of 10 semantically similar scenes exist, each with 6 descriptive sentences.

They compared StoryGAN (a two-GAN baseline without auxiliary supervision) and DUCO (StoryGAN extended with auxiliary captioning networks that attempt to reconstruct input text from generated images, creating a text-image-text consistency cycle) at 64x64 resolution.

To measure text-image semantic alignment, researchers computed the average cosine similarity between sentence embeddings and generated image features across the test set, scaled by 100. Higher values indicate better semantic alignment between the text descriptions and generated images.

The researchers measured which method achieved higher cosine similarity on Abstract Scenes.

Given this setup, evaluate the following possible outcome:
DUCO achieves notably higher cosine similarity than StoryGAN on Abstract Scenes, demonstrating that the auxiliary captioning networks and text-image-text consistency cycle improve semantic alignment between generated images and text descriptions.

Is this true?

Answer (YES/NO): NO